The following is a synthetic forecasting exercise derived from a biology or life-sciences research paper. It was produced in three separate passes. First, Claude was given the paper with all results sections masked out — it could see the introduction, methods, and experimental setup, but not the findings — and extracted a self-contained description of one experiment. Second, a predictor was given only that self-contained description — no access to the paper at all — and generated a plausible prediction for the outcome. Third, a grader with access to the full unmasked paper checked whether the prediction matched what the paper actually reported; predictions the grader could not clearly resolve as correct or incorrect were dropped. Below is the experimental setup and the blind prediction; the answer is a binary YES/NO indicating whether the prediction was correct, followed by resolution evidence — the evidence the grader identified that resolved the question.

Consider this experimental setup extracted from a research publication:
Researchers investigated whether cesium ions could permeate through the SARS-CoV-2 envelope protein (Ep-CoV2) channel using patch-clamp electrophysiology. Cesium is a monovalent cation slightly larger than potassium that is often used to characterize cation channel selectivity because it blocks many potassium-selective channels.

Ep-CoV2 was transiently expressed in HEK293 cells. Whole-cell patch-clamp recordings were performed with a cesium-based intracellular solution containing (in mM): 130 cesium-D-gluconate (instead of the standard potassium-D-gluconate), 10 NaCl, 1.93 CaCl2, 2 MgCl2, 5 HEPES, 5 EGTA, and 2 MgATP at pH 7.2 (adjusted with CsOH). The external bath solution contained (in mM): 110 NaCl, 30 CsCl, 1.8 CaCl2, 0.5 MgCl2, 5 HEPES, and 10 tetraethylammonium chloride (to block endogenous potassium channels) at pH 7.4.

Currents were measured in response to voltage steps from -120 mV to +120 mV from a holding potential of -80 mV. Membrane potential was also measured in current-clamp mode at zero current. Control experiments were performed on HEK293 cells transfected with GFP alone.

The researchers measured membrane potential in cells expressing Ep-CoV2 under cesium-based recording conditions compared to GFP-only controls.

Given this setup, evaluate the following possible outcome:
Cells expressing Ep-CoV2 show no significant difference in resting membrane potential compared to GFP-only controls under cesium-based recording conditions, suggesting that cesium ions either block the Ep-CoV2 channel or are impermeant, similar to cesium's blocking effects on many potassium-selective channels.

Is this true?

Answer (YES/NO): YES